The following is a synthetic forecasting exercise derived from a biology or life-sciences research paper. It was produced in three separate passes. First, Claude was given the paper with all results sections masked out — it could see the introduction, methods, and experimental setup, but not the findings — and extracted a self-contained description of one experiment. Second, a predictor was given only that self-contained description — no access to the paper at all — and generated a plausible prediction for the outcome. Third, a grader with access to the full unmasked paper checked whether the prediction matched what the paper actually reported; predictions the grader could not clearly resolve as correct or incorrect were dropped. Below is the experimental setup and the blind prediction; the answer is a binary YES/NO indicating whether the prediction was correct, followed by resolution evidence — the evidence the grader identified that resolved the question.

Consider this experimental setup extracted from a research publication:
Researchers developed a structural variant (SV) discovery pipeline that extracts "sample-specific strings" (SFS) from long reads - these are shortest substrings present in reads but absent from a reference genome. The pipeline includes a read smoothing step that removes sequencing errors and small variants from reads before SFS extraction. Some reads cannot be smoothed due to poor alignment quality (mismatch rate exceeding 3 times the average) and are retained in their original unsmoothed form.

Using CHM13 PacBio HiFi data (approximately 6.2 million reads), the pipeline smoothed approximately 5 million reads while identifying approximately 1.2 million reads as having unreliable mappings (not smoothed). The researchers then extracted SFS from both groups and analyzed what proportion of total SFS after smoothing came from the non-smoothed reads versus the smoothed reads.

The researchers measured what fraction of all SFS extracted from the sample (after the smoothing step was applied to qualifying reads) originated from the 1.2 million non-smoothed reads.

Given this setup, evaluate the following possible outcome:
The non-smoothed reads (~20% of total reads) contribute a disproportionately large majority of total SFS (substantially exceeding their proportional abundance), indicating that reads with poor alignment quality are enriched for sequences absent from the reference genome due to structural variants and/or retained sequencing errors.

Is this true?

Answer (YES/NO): YES